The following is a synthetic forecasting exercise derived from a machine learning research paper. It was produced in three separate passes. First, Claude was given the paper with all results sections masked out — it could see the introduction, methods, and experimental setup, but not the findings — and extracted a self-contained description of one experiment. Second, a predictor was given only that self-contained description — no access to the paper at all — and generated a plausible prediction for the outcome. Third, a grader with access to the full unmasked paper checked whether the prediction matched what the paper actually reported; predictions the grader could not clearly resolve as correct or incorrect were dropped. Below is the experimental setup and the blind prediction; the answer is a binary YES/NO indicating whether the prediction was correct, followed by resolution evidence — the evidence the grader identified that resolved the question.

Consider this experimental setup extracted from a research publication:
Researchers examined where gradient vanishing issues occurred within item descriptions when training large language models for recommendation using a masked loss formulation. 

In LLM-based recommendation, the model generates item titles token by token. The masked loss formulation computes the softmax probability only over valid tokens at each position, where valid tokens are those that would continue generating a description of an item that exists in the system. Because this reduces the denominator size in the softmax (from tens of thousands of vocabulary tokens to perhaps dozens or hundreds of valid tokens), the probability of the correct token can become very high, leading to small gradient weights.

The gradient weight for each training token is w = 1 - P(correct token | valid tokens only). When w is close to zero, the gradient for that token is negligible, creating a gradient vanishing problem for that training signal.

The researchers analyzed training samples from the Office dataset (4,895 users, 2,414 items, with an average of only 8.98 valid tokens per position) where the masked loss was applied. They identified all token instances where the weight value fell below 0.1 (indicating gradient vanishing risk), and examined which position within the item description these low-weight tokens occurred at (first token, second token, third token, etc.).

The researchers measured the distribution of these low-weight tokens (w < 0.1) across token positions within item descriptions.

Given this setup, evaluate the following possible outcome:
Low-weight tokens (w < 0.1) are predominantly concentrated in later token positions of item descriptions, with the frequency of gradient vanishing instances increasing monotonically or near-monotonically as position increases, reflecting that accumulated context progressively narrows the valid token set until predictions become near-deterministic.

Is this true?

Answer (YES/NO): NO